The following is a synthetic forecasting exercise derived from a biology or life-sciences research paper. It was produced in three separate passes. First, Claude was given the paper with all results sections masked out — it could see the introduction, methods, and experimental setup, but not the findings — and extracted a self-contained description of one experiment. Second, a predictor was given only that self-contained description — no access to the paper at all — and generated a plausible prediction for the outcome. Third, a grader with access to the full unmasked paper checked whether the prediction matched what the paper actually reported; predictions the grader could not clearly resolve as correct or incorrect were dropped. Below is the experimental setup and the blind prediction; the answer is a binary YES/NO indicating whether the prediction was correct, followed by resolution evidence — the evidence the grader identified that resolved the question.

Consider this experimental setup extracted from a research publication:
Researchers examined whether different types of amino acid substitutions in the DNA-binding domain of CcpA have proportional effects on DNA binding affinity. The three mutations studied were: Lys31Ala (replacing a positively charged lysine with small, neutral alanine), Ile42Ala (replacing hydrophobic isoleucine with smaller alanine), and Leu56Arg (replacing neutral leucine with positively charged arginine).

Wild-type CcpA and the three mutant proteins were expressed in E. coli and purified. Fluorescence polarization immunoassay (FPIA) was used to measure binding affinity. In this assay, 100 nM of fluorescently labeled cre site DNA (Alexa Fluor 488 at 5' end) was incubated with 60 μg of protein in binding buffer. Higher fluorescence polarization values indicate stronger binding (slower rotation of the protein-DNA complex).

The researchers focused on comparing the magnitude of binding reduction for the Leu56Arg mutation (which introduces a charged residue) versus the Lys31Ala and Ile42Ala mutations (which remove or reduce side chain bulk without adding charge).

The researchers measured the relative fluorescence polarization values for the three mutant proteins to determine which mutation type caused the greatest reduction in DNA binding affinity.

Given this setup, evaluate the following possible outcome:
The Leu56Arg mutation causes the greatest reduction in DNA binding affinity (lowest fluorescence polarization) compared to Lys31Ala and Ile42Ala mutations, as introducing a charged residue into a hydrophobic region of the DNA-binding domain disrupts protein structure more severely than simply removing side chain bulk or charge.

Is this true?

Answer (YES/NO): NO